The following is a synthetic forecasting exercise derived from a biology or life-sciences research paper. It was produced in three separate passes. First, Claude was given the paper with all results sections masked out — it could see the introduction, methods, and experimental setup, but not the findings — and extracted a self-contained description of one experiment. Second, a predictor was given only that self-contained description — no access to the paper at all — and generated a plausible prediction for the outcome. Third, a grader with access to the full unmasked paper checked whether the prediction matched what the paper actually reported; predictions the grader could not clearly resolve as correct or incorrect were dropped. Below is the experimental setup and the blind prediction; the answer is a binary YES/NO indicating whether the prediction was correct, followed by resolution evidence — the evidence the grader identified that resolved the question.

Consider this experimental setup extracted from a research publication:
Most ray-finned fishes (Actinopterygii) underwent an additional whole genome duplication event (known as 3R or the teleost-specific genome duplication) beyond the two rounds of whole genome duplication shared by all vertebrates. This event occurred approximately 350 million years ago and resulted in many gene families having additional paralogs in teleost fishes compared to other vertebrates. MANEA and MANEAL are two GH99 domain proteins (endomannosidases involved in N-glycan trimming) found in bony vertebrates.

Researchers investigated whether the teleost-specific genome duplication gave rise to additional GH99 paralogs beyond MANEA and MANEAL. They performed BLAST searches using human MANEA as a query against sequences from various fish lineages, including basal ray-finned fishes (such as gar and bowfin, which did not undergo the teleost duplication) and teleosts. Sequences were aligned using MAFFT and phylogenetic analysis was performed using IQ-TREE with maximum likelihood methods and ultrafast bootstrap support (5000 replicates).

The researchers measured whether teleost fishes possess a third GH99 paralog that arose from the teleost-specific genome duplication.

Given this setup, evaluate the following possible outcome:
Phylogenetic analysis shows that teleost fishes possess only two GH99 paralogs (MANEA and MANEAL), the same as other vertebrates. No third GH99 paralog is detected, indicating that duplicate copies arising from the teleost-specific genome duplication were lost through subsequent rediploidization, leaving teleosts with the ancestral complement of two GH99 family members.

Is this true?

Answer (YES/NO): NO